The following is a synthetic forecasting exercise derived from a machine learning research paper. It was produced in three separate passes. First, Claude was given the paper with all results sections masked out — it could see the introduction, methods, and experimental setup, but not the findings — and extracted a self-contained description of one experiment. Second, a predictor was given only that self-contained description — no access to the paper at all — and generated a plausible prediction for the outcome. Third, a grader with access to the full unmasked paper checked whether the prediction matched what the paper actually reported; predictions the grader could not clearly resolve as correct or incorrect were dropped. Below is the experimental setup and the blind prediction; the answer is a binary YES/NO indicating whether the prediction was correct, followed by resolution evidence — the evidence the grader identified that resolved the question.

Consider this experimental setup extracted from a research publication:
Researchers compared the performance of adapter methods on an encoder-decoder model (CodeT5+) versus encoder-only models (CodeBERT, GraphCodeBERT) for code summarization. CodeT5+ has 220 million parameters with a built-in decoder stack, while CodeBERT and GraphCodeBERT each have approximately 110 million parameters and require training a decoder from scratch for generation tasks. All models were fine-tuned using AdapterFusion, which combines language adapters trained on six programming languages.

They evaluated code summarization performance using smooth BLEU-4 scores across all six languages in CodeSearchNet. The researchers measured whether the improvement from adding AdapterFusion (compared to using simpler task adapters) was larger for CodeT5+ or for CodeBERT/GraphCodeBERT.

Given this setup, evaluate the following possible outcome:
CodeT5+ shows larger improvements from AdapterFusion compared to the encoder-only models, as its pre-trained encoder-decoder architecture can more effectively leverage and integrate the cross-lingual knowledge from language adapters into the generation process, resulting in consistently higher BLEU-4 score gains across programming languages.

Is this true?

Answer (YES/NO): NO